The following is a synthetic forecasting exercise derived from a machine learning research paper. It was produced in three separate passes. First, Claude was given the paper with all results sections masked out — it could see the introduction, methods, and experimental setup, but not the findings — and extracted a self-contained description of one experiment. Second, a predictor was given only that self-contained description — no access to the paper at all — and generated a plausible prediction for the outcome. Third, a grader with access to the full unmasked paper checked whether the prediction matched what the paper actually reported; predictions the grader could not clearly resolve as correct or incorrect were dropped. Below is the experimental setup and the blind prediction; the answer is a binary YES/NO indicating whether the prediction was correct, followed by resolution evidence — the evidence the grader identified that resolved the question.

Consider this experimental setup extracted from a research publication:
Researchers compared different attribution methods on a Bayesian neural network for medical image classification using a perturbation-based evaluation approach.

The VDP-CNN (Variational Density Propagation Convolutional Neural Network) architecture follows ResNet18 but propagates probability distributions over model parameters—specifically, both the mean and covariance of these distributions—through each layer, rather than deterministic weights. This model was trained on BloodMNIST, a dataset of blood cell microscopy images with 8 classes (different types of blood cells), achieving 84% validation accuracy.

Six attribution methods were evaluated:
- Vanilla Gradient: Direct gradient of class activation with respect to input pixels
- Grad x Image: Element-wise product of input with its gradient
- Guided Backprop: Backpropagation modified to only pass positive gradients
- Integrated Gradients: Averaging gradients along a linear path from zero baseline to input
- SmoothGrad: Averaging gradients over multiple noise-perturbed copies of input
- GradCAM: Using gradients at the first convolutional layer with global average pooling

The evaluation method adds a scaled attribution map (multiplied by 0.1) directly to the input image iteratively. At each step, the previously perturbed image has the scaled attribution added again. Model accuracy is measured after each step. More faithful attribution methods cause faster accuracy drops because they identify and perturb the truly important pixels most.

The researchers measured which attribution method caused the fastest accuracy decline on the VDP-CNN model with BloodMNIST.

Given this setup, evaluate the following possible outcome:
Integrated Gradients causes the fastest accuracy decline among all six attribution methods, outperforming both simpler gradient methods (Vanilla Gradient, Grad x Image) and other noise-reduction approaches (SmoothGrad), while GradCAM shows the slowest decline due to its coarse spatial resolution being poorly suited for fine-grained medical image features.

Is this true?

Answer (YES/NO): NO